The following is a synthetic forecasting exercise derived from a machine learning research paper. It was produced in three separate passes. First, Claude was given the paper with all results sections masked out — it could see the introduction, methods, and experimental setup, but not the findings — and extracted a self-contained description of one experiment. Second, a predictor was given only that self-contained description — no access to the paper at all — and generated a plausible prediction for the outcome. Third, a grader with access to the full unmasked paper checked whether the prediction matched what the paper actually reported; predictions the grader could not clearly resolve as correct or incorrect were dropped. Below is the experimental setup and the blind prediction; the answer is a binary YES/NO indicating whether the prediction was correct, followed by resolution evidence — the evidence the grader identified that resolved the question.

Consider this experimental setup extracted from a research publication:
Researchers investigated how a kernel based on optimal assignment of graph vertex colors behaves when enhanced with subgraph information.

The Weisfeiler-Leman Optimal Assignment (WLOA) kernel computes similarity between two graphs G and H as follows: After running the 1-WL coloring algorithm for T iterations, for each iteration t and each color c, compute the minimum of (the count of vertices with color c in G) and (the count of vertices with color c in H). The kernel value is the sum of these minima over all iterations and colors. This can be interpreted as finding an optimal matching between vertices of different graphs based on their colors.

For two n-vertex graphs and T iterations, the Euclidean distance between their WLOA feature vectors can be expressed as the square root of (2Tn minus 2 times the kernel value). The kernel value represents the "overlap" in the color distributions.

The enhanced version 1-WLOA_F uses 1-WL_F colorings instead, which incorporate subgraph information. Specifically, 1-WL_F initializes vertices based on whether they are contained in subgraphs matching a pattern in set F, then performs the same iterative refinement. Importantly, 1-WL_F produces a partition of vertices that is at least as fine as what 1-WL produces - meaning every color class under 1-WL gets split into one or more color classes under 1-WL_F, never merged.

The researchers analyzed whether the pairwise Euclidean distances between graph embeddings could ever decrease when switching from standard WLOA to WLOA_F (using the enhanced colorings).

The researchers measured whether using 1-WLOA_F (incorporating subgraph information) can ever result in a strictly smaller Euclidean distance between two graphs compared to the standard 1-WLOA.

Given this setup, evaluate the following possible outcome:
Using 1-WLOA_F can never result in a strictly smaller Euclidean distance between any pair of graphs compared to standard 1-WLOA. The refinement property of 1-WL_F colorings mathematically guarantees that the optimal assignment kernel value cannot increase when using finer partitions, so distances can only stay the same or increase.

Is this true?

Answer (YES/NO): YES